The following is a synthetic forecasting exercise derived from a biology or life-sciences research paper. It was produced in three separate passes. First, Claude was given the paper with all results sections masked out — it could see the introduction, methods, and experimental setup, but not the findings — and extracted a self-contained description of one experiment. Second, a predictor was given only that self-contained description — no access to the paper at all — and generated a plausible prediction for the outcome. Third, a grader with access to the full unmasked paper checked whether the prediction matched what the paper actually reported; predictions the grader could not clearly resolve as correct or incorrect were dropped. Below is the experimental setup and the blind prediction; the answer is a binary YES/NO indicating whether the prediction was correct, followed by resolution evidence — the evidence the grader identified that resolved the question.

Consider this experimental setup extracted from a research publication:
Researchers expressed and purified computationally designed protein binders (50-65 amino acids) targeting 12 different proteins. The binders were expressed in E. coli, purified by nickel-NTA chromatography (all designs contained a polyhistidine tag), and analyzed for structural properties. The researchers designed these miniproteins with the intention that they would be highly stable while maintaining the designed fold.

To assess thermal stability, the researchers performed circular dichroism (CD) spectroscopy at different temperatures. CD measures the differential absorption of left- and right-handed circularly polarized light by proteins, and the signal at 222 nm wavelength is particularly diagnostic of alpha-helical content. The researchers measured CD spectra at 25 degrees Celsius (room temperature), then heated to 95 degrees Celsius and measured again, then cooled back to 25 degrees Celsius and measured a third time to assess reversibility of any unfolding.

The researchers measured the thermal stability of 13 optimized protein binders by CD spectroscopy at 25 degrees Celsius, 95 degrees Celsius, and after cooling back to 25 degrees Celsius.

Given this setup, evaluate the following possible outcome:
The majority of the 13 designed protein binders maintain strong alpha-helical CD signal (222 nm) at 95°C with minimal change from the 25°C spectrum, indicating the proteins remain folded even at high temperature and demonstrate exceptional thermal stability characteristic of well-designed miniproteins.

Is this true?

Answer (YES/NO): YES